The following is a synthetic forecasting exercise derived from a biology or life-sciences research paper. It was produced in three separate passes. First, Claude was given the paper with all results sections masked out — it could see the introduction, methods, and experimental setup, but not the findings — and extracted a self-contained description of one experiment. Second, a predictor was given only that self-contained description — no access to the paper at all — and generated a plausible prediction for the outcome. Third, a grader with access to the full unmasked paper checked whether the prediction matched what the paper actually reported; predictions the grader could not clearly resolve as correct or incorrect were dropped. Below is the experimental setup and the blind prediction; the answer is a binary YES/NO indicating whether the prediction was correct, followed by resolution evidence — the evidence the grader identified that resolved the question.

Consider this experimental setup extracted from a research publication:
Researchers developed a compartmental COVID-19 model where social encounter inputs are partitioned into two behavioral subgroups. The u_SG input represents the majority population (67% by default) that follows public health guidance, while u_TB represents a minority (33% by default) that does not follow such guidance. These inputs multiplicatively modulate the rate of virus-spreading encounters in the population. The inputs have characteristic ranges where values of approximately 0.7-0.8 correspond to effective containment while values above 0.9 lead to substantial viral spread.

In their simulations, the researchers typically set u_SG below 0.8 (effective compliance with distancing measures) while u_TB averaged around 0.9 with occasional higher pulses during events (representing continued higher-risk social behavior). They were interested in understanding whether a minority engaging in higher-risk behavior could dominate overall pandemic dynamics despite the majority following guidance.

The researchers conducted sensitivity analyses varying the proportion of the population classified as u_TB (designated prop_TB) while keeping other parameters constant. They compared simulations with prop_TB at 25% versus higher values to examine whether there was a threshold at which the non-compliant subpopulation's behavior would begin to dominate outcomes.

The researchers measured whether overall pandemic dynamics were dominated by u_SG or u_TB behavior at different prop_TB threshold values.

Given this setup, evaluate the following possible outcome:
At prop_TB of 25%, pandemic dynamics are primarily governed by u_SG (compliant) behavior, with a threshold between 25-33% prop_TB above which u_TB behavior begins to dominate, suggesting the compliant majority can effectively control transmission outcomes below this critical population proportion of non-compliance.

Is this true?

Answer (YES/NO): NO